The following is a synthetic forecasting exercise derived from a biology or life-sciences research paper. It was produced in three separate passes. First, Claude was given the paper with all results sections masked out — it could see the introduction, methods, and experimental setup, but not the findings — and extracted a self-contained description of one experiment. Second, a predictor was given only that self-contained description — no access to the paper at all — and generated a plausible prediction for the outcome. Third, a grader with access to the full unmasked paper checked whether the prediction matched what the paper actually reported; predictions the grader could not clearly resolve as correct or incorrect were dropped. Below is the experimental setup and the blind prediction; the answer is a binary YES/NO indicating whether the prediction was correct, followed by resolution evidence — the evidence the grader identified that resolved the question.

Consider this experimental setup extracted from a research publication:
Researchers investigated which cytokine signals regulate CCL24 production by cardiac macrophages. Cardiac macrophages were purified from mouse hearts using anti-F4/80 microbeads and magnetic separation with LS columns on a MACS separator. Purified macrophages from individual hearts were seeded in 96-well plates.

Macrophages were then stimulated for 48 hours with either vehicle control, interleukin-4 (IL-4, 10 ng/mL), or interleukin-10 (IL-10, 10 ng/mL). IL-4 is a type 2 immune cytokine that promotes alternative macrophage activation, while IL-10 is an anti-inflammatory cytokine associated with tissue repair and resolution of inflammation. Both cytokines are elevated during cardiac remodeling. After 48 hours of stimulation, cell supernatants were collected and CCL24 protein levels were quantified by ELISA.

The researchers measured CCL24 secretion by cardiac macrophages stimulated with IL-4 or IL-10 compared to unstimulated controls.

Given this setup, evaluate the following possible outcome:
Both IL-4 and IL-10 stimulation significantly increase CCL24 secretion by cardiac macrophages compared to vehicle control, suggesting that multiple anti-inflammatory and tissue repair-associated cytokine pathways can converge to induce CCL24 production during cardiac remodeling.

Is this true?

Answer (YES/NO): NO